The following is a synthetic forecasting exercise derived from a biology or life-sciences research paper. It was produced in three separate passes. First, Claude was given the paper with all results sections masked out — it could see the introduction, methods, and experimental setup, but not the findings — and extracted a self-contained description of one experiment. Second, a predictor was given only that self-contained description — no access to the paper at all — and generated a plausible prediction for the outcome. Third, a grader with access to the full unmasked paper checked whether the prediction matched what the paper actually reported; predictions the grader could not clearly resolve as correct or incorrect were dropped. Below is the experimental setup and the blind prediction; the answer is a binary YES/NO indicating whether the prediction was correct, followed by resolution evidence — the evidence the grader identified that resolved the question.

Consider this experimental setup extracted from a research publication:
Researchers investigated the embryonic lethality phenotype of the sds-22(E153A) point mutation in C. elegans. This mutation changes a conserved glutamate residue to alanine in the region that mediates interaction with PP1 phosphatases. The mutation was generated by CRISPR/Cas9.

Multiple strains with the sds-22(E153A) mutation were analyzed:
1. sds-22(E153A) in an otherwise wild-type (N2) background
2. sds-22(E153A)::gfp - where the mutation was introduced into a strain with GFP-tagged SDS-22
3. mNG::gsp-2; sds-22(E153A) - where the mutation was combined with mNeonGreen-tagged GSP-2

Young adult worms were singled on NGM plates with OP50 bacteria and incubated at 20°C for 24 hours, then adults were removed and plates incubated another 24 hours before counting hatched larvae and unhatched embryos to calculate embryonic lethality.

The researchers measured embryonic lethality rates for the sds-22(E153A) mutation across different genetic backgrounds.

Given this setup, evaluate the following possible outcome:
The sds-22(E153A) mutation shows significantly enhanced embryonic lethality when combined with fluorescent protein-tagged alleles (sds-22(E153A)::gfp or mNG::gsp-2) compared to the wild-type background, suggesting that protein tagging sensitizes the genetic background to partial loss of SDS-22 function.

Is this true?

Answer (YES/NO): YES